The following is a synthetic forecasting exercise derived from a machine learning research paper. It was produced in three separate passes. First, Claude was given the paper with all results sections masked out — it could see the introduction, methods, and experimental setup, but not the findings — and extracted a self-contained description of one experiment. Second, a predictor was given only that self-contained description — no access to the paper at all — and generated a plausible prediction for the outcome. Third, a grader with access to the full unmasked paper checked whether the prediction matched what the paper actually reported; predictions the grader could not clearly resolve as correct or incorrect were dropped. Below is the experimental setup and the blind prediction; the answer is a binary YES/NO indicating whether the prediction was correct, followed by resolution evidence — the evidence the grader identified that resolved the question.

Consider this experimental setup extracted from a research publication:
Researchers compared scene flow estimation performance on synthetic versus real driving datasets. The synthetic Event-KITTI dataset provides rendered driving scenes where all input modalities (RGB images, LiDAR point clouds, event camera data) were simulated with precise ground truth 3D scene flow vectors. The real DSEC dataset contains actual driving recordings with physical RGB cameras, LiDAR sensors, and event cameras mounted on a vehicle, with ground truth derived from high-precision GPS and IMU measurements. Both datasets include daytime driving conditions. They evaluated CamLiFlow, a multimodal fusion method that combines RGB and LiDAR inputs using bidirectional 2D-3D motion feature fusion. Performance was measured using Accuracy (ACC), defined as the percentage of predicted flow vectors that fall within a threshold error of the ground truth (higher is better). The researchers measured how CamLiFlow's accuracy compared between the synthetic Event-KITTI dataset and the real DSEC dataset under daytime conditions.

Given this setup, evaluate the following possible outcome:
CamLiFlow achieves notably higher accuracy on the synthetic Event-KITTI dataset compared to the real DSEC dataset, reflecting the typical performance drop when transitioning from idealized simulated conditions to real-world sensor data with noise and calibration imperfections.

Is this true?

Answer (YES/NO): YES